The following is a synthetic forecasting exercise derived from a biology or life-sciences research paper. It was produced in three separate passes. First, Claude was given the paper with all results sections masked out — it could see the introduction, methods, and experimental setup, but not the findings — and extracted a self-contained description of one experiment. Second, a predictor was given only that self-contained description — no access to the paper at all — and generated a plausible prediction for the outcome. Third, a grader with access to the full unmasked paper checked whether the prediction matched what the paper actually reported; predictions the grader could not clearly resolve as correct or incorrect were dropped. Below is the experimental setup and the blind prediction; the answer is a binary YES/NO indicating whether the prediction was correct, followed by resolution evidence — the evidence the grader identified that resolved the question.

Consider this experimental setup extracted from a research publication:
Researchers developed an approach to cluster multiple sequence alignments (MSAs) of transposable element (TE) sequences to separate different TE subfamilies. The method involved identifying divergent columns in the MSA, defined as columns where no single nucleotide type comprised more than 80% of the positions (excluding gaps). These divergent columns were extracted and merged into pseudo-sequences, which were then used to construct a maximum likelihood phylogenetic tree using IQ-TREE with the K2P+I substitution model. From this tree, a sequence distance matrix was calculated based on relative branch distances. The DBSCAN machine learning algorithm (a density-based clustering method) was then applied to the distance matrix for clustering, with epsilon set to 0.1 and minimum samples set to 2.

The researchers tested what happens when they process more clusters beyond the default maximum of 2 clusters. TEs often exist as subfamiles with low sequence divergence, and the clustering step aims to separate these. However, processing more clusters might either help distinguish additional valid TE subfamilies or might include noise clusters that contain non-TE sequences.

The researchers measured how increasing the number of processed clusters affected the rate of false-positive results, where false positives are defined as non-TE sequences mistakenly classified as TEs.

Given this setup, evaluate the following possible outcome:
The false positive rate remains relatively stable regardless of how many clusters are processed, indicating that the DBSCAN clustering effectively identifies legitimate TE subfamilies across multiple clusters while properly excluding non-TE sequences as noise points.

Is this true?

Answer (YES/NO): NO